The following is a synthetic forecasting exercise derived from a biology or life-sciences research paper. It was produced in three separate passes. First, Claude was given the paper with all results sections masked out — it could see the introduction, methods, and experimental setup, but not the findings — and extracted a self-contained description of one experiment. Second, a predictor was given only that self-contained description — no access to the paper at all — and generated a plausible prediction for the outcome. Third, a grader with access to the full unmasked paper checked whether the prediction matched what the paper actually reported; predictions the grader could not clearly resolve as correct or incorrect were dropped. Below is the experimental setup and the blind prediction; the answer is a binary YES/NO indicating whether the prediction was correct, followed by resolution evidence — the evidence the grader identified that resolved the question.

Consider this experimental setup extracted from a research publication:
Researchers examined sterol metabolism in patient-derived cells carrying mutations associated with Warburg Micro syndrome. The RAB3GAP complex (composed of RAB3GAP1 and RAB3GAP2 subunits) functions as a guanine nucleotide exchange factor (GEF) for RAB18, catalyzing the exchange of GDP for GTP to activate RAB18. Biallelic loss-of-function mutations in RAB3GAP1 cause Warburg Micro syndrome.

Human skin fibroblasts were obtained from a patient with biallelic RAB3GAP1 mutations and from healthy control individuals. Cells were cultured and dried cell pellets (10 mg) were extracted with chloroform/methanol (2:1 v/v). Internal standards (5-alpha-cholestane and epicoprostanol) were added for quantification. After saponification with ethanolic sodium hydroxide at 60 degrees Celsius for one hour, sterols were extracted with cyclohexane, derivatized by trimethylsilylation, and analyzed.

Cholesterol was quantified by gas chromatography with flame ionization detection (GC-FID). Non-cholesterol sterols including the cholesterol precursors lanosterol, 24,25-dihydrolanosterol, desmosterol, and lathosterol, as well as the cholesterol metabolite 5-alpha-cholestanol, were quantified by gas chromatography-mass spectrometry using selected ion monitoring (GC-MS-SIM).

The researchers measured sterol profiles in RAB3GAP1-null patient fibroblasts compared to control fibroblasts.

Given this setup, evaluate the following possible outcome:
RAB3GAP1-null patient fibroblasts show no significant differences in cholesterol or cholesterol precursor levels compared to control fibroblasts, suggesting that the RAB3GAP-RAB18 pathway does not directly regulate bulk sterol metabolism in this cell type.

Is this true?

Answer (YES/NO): NO